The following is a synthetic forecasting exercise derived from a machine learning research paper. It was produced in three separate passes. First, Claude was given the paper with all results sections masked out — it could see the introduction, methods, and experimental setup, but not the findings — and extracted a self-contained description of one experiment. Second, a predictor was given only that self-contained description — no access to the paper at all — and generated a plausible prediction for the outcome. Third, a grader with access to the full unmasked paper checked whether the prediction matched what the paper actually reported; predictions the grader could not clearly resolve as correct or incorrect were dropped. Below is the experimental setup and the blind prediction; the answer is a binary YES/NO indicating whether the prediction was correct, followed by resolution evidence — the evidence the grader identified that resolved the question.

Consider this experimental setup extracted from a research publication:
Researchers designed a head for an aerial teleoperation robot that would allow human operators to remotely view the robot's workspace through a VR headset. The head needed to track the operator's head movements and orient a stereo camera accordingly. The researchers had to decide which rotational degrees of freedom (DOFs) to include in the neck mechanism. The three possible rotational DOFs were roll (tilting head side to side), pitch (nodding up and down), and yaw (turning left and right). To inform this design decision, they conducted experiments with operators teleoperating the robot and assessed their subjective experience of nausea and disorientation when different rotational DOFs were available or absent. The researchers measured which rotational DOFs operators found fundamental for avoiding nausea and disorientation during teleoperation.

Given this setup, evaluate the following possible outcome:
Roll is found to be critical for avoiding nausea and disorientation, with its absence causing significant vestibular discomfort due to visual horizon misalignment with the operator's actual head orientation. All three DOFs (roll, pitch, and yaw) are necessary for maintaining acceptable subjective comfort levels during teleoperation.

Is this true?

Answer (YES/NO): NO